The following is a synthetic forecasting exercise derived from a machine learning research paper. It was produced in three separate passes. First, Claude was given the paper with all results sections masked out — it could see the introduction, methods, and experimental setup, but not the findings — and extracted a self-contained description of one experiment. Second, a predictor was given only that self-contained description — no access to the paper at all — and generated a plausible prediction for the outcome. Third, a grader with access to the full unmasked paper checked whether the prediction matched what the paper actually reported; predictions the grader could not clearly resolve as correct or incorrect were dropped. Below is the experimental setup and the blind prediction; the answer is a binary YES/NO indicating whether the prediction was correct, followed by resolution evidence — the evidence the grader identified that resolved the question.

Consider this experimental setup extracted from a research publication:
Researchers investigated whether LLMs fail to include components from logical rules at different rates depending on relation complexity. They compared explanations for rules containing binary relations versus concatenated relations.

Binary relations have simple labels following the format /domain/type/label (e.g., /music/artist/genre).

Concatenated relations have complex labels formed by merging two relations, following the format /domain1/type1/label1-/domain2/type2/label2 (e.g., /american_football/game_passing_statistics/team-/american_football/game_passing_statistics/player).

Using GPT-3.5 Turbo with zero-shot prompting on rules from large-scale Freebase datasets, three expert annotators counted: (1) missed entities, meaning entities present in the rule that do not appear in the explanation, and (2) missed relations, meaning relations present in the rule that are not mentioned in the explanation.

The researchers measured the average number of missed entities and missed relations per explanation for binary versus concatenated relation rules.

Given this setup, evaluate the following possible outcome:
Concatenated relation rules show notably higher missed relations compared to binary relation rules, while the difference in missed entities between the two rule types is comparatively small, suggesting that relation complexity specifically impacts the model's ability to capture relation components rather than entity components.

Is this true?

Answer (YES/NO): NO